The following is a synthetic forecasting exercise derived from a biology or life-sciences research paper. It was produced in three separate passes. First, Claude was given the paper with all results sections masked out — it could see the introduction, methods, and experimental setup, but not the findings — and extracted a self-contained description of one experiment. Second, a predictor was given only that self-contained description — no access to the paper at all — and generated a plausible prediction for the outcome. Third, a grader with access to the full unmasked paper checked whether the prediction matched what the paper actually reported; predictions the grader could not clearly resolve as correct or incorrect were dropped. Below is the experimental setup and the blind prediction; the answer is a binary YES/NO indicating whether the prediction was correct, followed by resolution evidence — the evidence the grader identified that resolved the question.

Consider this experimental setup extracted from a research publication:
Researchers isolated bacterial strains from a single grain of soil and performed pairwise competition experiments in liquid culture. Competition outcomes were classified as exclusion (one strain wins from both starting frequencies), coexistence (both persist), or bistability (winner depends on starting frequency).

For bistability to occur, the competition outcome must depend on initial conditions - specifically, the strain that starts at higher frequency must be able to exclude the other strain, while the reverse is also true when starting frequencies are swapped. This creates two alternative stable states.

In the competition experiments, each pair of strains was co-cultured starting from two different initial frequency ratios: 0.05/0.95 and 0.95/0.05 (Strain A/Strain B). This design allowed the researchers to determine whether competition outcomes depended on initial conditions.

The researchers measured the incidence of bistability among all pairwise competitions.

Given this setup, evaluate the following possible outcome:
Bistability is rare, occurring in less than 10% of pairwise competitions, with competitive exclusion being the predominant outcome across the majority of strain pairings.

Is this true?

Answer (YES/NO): YES